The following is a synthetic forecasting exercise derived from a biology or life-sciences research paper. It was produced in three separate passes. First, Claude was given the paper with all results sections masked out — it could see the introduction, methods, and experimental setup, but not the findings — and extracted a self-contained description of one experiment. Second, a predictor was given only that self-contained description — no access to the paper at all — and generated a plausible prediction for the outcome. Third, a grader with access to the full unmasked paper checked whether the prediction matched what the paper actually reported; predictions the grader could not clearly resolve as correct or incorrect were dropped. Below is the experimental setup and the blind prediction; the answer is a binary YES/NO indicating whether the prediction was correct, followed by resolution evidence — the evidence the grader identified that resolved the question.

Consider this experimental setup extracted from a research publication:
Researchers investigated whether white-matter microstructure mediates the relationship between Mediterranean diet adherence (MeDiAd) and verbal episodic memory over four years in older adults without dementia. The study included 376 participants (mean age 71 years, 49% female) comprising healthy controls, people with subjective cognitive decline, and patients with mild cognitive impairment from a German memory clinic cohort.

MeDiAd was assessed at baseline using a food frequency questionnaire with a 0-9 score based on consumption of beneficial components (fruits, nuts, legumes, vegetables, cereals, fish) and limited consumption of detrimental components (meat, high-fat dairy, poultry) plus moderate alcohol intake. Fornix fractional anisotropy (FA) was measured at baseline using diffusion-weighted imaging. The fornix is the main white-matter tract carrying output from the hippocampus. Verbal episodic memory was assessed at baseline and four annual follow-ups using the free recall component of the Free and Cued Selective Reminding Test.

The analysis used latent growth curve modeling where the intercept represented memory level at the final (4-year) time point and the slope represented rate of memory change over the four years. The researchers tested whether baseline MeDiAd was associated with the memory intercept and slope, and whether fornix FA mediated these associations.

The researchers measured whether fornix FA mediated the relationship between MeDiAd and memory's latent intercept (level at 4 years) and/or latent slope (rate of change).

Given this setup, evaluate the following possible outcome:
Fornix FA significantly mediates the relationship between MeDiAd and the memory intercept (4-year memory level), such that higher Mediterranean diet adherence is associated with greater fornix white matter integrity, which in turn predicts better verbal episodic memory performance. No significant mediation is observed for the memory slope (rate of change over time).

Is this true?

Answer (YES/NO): YES